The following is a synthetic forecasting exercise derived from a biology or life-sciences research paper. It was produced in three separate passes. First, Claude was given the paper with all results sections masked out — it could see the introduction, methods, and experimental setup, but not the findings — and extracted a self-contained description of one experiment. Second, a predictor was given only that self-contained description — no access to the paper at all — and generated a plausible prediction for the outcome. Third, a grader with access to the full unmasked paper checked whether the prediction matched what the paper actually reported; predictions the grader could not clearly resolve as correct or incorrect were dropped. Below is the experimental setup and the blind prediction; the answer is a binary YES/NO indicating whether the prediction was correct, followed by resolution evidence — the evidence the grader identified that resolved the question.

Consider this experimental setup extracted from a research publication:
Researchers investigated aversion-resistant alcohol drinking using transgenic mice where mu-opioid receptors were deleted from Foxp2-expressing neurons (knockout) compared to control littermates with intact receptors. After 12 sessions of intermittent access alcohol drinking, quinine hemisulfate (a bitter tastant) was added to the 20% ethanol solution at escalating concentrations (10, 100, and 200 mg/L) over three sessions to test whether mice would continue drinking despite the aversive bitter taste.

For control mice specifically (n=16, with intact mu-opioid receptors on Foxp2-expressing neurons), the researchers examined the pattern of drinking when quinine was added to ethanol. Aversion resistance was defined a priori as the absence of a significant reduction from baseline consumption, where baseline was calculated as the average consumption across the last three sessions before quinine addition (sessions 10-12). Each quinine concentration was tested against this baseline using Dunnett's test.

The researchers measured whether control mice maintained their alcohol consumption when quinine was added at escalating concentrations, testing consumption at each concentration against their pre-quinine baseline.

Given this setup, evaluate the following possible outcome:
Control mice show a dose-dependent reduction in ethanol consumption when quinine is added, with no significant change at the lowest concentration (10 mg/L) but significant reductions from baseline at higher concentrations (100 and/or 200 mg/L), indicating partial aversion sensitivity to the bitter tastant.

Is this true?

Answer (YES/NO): YES